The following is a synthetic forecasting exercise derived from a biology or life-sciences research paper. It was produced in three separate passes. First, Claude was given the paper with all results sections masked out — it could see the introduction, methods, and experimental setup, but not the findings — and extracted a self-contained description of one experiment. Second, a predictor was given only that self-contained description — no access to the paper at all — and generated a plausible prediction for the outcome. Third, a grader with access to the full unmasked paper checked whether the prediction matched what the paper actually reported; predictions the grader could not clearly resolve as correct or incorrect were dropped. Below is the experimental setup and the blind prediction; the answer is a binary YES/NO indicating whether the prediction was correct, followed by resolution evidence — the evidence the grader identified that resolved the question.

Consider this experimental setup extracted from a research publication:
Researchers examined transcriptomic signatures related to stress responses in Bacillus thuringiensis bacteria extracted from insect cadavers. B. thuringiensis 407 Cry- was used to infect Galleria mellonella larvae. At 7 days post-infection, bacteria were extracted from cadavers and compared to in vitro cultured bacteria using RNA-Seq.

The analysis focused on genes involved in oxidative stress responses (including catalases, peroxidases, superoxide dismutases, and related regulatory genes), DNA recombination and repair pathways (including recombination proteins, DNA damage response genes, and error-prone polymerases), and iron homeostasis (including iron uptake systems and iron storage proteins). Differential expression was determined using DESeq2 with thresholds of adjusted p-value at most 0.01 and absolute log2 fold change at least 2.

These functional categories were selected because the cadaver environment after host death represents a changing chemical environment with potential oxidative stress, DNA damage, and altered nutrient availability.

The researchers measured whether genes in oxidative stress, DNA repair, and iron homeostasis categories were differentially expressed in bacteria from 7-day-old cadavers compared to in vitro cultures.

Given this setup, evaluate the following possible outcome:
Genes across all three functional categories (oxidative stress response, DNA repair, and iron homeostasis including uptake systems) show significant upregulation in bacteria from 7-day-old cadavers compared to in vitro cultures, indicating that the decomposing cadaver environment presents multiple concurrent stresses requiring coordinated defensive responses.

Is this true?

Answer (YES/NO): YES